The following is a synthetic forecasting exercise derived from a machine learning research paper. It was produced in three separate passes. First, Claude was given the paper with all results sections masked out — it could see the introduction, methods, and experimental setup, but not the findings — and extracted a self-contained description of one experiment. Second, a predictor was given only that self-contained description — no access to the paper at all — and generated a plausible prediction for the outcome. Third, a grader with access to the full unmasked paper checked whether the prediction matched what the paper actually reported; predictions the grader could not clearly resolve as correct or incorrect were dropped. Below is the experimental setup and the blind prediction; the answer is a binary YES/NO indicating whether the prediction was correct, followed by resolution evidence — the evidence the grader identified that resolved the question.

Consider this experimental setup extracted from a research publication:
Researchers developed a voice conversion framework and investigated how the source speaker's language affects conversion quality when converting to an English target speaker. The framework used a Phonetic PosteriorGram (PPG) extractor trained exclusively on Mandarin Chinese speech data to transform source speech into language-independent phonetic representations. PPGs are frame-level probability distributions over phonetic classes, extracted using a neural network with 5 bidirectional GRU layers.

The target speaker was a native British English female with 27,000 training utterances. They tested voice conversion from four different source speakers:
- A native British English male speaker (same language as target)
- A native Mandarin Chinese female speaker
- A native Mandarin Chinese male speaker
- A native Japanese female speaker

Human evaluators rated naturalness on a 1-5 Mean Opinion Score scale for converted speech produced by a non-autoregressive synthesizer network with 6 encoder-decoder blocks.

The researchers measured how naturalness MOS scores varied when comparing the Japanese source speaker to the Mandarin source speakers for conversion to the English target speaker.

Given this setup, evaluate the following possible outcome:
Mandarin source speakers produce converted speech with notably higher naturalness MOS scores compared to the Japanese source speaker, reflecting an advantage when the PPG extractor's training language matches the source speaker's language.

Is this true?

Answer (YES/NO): YES